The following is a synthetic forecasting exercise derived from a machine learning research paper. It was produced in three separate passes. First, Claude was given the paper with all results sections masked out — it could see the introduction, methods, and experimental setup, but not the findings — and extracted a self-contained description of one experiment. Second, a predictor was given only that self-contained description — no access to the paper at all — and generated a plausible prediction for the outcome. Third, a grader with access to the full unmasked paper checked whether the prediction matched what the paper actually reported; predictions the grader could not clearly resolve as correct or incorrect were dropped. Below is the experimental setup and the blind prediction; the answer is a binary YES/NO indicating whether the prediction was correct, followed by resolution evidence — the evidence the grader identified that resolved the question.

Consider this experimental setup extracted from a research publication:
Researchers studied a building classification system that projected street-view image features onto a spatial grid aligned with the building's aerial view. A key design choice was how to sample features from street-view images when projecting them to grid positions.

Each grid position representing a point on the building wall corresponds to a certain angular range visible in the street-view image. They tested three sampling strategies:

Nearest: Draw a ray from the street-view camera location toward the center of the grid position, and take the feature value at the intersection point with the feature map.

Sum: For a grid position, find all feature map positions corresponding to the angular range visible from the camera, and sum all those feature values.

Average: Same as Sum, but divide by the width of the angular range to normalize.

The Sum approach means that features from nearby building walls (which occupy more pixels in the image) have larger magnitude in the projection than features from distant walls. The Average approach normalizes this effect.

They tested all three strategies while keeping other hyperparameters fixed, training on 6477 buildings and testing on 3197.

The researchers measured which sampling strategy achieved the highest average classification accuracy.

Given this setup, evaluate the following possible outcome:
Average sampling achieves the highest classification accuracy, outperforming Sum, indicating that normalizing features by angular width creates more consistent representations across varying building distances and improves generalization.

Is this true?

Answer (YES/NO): YES